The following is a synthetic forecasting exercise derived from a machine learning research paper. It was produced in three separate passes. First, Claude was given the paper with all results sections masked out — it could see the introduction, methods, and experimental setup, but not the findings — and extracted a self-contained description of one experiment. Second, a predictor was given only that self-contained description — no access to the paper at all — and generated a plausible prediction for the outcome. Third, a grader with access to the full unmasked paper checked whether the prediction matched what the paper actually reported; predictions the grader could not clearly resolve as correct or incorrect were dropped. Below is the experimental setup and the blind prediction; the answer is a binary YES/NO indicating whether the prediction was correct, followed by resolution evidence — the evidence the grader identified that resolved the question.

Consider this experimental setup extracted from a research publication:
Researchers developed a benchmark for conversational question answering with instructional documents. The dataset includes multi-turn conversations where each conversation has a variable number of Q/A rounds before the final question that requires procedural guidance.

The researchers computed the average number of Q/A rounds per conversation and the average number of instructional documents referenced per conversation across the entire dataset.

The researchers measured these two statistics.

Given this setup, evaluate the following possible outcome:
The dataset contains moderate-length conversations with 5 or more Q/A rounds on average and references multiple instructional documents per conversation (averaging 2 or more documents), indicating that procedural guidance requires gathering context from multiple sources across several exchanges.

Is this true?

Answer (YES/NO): NO